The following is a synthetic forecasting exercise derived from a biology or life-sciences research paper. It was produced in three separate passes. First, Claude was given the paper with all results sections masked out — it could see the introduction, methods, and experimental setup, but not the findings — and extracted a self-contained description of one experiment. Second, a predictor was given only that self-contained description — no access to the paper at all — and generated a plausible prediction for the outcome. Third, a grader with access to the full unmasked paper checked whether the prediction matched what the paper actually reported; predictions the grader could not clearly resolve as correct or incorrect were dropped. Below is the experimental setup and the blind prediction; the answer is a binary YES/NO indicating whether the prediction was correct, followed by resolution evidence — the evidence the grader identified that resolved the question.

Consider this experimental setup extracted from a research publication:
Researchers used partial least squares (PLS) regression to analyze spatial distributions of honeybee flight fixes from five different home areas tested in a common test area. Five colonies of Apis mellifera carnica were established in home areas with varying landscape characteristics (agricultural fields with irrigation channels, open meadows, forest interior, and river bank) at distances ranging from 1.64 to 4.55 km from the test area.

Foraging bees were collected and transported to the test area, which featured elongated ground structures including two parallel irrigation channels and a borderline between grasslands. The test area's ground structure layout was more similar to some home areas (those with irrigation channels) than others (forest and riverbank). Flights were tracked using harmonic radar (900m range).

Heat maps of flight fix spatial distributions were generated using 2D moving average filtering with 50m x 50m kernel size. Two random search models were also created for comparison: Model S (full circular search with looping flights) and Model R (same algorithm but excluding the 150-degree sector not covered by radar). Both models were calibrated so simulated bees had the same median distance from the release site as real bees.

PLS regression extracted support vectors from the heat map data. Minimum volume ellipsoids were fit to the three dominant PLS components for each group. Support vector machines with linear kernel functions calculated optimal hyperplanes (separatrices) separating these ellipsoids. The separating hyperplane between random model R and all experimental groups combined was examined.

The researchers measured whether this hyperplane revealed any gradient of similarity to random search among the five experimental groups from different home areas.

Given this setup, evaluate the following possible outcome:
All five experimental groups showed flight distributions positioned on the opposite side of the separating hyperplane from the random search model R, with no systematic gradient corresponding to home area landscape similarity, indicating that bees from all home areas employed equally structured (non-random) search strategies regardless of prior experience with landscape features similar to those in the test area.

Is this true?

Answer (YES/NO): NO